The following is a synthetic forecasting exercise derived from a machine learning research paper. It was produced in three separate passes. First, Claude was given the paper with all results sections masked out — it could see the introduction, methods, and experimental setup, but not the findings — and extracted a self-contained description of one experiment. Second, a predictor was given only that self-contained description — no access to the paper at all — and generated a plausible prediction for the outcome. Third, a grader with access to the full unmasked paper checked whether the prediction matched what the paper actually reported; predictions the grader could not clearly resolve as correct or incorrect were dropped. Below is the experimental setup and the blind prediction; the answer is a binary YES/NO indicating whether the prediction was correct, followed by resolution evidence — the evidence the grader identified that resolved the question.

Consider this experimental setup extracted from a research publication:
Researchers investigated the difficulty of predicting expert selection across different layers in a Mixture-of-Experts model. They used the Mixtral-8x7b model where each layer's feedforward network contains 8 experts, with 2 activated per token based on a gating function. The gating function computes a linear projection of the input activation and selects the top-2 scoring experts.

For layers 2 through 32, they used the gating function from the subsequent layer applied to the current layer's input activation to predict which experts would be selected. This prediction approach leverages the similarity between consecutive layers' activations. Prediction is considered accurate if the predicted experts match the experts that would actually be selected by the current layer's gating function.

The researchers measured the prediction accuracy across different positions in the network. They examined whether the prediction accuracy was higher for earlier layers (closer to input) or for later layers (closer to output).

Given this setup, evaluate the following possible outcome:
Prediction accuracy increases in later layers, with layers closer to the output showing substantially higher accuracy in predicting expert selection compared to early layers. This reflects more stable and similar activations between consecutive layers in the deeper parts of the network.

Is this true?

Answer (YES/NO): YES